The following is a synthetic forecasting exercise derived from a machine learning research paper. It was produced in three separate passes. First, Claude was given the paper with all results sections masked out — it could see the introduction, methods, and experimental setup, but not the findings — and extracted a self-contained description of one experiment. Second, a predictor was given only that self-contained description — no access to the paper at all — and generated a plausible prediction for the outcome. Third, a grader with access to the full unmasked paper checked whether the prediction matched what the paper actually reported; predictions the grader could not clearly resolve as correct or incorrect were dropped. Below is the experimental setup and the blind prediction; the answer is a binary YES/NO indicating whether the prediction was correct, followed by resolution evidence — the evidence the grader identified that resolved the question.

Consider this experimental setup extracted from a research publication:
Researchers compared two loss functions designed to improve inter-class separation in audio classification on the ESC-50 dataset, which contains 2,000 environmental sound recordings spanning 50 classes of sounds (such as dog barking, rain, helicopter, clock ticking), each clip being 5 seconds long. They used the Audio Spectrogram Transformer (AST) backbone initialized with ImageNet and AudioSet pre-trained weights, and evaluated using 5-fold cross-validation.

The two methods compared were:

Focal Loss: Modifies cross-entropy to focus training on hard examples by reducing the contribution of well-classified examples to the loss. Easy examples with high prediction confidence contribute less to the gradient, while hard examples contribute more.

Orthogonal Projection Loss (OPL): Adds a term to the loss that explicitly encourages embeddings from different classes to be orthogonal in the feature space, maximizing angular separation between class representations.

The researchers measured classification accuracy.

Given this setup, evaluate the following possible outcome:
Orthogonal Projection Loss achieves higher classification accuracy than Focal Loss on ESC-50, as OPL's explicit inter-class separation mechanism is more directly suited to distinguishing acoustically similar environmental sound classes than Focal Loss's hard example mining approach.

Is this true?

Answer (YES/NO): NO